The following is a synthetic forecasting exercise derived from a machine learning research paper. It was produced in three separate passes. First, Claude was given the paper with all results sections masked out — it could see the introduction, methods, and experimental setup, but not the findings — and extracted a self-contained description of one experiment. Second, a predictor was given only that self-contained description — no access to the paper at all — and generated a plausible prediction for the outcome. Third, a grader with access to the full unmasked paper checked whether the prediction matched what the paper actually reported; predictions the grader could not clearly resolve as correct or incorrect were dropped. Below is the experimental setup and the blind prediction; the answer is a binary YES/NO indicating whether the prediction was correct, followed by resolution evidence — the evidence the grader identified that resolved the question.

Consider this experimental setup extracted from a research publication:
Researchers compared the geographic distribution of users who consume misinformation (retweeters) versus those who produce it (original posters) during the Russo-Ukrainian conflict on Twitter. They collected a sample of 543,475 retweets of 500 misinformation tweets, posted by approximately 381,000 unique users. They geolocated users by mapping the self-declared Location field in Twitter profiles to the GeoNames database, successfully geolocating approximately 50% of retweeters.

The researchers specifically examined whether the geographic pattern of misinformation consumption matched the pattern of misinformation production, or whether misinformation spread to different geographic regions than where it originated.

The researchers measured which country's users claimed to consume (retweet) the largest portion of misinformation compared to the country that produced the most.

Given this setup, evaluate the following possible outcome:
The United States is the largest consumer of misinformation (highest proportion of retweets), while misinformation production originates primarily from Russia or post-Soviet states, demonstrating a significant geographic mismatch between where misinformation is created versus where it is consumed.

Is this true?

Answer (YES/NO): NO